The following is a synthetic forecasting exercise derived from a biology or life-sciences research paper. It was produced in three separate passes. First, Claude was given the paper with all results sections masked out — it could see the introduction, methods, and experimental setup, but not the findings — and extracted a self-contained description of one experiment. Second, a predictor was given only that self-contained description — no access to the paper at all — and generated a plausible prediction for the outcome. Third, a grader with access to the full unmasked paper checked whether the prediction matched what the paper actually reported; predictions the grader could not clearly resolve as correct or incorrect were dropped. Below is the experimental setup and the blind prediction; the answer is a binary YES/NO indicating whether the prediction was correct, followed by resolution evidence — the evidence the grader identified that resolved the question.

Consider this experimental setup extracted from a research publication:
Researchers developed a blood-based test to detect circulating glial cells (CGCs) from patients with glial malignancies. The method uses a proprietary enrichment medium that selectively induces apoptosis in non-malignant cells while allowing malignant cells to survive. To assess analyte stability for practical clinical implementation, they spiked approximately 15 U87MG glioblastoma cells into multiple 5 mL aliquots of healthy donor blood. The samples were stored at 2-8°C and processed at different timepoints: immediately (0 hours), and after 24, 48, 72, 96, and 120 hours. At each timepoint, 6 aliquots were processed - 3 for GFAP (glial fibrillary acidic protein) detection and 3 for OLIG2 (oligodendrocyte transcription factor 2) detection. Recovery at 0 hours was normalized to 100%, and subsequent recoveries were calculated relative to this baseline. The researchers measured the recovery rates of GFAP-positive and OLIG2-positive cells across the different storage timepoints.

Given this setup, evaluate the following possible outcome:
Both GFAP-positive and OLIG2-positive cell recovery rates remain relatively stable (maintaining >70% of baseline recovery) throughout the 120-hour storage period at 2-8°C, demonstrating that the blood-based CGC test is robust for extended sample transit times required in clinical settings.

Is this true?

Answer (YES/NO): NO